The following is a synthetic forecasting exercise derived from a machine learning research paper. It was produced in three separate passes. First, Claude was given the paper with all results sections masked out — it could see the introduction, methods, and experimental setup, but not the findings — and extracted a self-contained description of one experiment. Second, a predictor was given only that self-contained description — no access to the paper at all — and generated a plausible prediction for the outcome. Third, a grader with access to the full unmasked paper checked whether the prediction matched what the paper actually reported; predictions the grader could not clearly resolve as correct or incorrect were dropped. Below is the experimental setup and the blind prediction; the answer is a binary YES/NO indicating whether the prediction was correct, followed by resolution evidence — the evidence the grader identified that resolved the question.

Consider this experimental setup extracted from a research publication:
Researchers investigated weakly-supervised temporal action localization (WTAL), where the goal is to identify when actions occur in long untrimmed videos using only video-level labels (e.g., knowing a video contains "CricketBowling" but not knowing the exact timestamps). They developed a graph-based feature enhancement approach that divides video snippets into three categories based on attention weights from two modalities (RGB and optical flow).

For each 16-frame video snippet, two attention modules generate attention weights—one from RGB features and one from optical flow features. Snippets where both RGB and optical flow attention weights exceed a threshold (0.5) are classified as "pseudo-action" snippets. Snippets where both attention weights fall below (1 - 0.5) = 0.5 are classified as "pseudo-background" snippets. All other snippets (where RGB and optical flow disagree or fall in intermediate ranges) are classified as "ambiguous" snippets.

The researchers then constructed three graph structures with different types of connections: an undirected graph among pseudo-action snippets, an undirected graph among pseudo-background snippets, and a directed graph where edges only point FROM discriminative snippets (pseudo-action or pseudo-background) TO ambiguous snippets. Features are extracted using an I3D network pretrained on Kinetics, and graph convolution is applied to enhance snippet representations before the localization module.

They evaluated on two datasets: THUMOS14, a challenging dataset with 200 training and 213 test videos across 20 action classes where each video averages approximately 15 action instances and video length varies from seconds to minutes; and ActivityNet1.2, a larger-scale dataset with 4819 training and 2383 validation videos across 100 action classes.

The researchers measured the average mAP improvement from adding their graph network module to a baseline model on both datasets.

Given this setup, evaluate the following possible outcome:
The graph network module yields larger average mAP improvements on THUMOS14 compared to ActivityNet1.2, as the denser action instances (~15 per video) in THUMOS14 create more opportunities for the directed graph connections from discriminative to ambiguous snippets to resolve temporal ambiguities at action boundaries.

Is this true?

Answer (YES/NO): YES